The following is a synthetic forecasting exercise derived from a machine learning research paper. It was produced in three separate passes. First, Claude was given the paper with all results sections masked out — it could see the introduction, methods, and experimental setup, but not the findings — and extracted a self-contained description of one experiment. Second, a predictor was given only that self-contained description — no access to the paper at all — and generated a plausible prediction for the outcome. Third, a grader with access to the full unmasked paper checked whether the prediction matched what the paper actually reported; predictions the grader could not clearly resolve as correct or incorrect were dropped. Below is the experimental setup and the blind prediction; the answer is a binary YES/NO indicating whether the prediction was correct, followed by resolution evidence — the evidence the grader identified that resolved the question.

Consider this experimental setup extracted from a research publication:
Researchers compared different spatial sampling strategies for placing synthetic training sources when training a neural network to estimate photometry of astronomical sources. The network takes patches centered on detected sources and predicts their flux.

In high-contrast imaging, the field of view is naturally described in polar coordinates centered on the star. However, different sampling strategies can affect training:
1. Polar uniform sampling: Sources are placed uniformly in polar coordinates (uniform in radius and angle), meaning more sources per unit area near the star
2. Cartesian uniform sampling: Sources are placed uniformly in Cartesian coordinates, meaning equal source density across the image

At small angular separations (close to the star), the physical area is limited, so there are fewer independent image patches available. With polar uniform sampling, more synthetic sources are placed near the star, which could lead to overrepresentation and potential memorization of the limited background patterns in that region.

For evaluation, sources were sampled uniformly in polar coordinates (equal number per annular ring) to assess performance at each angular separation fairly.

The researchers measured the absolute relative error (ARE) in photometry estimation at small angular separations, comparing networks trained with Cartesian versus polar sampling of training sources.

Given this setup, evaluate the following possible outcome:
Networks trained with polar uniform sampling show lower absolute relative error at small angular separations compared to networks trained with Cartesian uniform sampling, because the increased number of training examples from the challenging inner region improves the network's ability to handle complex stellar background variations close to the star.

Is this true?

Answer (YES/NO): NO